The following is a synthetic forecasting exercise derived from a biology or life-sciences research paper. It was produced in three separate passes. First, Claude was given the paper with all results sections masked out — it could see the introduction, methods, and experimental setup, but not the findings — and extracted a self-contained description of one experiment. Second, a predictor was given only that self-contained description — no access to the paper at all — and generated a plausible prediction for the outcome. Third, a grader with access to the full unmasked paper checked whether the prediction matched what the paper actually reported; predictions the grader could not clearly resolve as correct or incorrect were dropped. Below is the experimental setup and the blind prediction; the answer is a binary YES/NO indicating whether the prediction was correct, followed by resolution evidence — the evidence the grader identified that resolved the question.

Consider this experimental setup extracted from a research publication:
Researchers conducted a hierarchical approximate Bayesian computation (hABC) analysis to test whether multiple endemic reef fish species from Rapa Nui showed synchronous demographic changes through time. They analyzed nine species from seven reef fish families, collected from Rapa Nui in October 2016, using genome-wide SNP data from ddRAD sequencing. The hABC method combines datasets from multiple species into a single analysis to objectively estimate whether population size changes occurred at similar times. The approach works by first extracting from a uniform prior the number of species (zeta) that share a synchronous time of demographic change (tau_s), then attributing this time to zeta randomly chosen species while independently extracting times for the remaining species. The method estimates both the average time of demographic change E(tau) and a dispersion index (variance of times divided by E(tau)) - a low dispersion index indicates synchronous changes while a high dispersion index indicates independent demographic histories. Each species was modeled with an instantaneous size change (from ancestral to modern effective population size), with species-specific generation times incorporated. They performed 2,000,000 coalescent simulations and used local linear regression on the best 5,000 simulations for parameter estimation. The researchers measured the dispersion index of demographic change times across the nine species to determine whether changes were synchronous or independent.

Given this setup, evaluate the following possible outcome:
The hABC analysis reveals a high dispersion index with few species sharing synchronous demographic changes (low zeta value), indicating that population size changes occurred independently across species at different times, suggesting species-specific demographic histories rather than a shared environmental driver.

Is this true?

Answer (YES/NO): NO